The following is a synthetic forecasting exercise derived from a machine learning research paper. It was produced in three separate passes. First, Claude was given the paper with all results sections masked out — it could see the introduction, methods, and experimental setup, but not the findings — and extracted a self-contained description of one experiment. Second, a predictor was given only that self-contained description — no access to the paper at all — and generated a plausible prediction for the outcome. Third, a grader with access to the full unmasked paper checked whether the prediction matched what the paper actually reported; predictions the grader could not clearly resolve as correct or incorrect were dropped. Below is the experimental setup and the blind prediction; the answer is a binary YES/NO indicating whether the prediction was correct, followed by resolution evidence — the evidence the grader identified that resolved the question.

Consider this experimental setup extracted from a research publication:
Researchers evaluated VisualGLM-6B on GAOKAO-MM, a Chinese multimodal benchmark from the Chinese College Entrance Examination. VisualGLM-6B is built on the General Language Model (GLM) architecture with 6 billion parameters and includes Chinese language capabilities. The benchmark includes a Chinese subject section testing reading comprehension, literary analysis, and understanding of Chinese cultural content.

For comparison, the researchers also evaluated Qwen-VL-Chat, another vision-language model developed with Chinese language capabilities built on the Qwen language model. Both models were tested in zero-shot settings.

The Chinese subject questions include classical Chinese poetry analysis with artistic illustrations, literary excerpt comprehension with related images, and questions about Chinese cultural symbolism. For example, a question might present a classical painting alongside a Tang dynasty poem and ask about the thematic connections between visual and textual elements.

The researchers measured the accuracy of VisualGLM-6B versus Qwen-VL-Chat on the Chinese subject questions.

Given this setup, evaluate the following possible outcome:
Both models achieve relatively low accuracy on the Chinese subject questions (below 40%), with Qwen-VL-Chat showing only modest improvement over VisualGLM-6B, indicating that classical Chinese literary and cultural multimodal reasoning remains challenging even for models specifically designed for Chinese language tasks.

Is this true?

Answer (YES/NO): NO